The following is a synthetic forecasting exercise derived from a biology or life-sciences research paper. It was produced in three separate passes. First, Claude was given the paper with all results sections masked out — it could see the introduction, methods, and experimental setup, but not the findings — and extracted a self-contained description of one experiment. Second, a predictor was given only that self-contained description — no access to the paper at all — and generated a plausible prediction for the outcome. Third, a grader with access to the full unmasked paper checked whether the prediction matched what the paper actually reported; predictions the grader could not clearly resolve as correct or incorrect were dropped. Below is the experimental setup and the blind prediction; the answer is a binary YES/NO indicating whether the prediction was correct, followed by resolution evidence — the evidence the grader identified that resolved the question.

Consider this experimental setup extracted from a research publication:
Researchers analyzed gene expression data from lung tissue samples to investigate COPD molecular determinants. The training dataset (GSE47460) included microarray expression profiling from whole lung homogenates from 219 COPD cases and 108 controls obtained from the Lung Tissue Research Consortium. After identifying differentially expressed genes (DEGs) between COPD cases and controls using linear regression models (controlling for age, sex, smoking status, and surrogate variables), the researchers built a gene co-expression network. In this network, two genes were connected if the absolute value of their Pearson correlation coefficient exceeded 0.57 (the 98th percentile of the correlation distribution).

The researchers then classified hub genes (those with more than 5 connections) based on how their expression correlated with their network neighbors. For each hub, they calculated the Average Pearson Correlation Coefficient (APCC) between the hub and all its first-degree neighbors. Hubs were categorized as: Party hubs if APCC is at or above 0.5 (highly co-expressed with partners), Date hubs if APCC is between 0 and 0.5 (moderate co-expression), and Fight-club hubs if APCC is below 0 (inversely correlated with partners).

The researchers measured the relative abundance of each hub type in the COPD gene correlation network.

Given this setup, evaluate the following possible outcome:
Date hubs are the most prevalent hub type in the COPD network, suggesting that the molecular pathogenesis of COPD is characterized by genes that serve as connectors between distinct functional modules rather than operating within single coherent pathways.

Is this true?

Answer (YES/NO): NO